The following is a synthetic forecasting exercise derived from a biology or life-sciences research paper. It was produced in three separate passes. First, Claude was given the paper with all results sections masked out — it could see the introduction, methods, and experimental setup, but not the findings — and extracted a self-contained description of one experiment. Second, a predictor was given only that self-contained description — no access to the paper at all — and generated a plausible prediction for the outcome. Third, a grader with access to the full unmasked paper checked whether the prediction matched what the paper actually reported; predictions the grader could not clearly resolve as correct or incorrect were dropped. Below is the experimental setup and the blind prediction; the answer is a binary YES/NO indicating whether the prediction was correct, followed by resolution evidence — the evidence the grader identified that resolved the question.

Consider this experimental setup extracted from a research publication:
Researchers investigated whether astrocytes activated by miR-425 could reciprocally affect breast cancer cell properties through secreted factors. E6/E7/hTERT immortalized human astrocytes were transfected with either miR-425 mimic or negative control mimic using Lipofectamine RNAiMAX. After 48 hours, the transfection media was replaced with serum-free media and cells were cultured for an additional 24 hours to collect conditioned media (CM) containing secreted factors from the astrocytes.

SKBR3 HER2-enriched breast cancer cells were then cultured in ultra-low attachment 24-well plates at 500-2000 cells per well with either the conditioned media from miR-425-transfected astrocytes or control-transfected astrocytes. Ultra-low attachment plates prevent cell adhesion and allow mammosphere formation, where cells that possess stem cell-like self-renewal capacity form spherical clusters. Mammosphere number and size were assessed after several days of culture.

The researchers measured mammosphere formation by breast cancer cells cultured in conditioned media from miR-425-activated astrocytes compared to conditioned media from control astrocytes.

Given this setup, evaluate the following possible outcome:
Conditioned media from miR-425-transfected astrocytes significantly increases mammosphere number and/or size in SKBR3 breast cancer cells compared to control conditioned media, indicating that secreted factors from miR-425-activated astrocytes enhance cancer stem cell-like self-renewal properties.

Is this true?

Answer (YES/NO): YES